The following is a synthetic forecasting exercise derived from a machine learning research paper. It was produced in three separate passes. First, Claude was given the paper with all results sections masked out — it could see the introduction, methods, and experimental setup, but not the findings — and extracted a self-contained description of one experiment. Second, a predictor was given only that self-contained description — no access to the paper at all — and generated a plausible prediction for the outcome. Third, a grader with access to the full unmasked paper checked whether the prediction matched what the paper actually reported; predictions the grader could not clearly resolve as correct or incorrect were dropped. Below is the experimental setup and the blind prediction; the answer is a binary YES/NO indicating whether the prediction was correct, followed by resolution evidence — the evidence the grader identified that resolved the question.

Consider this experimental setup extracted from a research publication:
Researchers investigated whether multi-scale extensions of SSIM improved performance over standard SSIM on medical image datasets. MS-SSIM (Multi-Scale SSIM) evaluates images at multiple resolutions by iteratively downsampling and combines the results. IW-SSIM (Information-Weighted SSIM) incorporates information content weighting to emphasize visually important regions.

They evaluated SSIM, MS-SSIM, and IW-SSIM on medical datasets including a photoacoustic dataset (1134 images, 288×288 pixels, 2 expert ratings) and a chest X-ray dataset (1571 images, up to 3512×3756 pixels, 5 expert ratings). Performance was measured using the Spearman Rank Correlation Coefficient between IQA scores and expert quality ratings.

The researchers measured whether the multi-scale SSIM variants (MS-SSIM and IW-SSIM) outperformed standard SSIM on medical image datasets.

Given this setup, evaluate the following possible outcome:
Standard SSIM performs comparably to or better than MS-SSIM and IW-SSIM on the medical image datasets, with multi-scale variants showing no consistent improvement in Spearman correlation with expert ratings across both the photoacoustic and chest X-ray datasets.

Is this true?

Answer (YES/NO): NO